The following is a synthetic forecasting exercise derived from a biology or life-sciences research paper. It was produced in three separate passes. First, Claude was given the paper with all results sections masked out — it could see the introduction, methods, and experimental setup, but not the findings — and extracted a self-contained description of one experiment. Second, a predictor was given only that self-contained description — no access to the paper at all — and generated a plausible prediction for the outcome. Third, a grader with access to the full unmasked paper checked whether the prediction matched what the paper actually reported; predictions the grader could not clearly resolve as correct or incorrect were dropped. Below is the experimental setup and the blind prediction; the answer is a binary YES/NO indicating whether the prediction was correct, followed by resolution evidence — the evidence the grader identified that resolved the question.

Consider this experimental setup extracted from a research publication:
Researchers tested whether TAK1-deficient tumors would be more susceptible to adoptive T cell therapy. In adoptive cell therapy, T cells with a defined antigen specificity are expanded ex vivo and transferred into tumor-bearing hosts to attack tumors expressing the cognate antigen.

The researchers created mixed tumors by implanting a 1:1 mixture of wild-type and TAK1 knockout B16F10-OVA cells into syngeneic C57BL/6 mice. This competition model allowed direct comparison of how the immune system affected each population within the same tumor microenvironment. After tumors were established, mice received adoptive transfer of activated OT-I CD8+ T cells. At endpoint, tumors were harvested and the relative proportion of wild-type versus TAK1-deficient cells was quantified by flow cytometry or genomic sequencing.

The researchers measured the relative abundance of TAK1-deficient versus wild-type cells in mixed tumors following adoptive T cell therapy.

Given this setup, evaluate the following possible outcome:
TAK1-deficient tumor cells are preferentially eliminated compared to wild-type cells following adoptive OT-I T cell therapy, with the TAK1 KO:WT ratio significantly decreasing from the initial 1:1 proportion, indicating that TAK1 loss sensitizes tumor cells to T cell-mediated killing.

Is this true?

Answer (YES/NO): YES